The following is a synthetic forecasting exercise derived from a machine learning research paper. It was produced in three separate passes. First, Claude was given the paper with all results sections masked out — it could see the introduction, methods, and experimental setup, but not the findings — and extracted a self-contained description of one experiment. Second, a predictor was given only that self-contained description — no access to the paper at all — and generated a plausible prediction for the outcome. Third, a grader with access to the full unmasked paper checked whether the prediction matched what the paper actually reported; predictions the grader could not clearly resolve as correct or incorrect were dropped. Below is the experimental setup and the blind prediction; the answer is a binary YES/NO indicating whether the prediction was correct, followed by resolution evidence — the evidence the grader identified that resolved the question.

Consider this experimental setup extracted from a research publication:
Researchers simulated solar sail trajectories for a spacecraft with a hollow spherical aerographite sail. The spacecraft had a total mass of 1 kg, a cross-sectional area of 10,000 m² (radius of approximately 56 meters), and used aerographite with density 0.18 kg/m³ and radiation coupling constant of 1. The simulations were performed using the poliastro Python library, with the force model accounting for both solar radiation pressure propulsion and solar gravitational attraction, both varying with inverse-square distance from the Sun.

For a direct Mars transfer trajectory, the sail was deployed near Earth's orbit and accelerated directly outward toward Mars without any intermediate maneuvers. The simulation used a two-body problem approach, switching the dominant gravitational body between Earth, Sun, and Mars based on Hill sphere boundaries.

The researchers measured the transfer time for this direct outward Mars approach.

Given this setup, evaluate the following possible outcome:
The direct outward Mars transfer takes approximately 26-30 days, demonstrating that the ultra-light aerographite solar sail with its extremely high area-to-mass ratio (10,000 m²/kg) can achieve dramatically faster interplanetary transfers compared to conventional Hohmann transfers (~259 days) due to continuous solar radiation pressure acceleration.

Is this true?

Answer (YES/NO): YES